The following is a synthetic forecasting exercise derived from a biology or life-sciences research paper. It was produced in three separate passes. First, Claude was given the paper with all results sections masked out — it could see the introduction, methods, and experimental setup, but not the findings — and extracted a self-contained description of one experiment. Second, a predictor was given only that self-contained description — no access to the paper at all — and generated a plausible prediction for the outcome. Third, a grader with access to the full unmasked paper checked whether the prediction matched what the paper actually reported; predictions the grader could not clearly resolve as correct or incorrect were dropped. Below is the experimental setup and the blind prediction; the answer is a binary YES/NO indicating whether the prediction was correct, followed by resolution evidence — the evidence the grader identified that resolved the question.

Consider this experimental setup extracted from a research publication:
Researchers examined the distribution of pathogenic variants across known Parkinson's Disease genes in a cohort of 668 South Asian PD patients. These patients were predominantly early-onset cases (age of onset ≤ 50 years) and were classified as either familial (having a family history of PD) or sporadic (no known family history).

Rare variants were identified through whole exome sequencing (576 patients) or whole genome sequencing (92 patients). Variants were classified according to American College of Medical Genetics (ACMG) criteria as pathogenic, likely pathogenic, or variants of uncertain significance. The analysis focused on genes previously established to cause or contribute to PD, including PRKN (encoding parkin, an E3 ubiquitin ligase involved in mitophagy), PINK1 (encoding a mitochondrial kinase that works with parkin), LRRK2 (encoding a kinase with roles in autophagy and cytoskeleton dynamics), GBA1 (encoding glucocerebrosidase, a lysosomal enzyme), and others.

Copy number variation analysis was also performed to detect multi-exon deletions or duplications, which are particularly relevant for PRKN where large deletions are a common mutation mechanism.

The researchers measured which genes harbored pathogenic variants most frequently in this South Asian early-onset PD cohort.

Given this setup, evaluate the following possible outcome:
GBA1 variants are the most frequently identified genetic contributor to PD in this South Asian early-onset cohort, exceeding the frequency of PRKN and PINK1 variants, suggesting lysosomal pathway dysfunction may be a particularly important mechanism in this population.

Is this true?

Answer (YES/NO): NO